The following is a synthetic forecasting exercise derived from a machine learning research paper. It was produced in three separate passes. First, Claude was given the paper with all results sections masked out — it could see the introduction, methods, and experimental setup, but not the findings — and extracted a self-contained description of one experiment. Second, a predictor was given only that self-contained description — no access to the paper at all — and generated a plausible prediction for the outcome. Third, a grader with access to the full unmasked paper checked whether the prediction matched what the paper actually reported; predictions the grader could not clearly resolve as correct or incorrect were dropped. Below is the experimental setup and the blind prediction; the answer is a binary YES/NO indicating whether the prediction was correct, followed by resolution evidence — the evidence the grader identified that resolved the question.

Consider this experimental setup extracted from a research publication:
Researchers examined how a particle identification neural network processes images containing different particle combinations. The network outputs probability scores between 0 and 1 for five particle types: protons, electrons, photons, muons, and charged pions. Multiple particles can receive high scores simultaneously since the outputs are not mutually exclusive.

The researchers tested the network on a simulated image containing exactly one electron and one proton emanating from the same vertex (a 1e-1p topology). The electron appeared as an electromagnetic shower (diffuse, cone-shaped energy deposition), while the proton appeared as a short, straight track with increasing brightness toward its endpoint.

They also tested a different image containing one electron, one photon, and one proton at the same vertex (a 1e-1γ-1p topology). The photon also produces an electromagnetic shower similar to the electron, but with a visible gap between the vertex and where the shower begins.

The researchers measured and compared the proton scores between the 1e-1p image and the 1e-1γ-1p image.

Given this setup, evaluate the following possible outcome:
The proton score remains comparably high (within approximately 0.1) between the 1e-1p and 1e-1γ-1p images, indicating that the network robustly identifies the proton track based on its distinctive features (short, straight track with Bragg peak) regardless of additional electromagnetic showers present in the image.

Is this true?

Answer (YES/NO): YES